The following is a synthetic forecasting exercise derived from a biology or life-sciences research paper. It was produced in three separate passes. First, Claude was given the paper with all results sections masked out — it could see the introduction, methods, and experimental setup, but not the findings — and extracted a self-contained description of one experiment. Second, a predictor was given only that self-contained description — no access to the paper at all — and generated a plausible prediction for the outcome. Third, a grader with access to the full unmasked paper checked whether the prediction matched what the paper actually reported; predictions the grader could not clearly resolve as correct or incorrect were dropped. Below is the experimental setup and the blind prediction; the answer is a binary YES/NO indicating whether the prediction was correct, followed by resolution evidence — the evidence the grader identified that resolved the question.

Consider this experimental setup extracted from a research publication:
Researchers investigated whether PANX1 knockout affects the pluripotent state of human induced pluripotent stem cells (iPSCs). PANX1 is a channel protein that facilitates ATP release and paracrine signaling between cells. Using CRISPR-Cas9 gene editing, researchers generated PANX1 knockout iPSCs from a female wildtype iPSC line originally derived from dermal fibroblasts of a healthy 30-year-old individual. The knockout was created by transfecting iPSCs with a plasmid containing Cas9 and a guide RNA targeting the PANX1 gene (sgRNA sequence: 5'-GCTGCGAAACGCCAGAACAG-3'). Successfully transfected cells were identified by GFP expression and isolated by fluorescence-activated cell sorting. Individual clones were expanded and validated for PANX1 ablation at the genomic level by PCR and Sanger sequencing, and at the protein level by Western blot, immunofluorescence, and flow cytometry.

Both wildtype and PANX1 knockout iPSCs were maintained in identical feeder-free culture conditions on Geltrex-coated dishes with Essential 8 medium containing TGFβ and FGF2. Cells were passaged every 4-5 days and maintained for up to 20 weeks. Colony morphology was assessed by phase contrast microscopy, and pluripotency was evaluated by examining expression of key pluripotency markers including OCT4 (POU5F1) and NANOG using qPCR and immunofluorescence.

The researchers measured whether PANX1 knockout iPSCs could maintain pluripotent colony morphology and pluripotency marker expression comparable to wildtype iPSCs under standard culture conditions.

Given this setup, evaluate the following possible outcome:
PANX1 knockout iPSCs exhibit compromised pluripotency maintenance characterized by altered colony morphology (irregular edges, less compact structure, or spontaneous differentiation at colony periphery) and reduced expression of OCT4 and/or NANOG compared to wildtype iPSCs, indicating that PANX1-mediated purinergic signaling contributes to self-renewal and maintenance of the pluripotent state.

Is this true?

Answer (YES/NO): NO